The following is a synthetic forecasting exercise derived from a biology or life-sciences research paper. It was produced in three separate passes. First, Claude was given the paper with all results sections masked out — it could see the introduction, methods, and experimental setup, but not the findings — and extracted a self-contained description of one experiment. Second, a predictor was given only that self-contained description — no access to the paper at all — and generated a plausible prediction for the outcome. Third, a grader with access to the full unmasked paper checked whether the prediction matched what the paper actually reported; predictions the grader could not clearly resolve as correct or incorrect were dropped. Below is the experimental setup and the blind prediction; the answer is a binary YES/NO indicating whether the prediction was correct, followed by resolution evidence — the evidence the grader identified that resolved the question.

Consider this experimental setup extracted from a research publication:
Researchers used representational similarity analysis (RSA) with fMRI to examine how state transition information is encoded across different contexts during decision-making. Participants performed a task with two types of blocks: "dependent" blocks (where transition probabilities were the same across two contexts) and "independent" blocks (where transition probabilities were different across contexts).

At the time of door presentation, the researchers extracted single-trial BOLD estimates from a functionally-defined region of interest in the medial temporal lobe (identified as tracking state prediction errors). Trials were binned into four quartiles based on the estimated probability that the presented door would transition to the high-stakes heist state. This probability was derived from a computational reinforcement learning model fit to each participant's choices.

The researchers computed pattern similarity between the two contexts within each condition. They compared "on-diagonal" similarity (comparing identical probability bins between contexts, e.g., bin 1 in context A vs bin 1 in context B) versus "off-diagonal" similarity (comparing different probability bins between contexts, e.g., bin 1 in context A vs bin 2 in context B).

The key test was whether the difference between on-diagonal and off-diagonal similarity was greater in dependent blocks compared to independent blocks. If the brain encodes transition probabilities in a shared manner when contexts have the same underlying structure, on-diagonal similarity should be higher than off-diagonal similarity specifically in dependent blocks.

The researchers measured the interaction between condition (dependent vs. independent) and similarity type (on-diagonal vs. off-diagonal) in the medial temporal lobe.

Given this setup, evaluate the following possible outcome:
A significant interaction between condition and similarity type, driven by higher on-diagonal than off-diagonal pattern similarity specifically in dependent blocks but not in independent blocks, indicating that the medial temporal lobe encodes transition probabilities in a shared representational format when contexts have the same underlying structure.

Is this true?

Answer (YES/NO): YES